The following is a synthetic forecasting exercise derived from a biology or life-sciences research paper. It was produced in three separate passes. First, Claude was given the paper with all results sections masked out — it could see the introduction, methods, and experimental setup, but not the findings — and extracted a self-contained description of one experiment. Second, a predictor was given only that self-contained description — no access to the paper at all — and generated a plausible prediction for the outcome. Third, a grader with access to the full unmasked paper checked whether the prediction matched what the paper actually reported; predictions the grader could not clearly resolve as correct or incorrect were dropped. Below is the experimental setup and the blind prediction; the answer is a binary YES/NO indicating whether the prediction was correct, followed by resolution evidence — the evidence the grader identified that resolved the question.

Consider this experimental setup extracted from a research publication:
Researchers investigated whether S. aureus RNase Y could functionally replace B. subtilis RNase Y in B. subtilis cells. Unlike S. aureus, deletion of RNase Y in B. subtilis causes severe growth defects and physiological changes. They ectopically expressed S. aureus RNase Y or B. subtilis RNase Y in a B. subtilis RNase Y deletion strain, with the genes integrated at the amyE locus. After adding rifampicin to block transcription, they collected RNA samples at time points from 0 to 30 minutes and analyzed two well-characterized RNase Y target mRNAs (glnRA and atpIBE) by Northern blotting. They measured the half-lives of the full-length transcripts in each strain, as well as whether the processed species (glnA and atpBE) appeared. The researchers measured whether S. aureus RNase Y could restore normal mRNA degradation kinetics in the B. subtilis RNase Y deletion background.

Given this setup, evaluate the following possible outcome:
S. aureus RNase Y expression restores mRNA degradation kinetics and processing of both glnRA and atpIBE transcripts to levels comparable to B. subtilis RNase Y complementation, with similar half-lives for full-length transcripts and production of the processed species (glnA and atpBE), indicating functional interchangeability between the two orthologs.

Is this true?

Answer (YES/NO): YES